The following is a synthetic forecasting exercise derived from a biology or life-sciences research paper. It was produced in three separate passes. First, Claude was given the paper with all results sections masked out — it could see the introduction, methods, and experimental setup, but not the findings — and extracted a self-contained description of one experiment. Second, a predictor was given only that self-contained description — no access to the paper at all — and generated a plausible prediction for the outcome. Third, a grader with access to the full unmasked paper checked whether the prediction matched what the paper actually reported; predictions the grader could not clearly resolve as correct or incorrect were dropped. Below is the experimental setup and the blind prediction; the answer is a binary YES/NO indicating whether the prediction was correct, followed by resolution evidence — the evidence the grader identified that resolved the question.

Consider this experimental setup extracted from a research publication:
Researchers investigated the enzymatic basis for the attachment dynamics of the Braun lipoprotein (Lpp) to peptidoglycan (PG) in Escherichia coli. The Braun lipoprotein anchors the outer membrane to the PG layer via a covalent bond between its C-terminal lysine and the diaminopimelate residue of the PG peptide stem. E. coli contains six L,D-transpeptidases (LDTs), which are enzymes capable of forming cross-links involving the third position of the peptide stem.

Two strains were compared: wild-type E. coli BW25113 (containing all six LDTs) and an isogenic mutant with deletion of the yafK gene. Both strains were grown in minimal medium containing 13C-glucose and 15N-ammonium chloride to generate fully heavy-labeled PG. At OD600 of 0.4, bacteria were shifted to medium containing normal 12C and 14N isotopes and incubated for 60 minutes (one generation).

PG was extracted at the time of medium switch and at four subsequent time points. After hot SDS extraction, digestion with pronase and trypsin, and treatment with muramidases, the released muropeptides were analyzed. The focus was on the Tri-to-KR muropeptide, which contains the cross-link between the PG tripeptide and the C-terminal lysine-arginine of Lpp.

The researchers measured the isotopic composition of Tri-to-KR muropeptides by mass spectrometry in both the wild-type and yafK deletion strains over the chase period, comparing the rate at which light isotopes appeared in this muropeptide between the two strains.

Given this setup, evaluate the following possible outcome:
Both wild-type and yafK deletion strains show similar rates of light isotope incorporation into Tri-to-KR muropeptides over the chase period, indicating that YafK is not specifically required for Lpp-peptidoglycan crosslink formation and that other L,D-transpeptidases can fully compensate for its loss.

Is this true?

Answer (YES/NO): NO